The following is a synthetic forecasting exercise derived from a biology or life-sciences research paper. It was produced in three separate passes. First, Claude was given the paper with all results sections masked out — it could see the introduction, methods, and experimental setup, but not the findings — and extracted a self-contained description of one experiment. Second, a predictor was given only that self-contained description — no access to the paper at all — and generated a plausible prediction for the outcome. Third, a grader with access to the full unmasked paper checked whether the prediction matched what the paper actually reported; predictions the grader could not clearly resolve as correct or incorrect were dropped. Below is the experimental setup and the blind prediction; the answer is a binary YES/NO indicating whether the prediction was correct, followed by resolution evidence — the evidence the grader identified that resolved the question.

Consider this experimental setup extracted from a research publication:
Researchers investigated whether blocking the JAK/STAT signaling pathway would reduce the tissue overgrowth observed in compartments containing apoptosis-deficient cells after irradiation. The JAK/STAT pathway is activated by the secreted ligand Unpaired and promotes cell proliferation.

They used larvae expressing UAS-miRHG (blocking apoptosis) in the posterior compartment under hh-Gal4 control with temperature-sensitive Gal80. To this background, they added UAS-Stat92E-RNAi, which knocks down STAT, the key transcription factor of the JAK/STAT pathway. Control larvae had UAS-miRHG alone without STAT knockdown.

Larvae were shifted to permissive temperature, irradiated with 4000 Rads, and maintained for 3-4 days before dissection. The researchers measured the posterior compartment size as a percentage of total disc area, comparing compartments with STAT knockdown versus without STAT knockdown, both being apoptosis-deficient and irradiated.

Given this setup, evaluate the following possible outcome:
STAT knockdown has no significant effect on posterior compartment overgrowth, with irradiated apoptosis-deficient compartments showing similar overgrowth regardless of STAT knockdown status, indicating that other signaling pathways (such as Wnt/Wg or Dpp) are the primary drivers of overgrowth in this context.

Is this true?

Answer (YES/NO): NO